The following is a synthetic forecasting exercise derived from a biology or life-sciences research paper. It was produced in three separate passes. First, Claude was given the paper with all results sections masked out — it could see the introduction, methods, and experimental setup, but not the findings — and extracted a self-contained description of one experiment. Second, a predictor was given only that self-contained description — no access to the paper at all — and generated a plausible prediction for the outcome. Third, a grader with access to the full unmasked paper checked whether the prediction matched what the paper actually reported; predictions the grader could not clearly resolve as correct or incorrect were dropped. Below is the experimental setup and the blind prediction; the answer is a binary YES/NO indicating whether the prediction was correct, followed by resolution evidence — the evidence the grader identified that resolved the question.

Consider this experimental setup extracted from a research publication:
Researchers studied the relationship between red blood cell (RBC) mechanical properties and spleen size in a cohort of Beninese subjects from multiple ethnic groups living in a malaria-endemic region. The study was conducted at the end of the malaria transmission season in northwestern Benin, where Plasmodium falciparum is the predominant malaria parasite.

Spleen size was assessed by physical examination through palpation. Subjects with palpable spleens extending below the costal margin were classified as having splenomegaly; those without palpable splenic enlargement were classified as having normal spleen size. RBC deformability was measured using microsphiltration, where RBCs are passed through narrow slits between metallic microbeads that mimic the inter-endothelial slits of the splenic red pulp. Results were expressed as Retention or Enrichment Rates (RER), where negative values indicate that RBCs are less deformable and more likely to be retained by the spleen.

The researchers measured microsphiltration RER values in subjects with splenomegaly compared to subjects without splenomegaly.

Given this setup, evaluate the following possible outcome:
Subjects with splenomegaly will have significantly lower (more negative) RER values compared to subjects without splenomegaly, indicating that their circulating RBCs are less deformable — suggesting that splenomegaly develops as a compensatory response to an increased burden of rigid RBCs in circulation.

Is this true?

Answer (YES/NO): NO